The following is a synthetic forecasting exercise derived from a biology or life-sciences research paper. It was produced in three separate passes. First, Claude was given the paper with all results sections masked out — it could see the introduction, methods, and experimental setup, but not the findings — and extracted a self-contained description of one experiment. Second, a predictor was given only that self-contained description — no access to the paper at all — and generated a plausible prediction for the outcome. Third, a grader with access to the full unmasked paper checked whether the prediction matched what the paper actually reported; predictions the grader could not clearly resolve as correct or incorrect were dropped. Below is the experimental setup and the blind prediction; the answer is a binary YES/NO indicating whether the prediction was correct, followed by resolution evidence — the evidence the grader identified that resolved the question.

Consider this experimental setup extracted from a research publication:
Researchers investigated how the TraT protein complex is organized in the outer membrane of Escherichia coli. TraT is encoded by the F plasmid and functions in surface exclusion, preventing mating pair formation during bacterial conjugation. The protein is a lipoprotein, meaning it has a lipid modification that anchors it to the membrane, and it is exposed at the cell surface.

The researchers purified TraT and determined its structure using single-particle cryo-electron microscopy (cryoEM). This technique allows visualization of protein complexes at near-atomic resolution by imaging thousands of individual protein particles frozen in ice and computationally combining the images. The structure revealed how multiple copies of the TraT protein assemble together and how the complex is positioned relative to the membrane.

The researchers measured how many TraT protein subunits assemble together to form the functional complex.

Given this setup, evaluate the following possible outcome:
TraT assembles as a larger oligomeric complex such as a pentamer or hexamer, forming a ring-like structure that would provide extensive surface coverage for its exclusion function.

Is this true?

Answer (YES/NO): NO